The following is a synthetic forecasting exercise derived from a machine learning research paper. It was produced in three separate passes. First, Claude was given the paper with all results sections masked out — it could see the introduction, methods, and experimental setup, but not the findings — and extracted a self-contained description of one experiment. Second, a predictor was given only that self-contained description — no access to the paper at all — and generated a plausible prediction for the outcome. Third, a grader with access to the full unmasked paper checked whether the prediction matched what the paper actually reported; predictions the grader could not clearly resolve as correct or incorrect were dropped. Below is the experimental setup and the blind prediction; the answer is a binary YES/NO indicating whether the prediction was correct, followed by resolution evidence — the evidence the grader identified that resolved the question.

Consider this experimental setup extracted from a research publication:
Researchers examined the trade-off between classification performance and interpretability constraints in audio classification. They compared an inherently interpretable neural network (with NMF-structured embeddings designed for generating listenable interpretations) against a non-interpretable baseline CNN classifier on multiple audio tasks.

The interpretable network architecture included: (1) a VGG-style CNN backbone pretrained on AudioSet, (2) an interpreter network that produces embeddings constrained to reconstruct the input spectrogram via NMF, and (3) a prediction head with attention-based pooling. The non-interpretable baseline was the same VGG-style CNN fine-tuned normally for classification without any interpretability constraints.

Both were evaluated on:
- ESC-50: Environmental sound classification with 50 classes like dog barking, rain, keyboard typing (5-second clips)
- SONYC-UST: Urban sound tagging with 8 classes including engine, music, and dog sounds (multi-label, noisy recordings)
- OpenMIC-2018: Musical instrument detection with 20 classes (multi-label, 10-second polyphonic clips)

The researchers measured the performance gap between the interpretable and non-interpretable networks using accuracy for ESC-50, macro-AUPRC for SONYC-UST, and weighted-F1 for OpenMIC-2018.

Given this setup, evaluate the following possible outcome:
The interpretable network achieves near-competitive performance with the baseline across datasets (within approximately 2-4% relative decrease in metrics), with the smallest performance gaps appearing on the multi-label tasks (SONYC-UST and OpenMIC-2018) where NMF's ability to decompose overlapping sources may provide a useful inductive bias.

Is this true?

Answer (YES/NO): NO